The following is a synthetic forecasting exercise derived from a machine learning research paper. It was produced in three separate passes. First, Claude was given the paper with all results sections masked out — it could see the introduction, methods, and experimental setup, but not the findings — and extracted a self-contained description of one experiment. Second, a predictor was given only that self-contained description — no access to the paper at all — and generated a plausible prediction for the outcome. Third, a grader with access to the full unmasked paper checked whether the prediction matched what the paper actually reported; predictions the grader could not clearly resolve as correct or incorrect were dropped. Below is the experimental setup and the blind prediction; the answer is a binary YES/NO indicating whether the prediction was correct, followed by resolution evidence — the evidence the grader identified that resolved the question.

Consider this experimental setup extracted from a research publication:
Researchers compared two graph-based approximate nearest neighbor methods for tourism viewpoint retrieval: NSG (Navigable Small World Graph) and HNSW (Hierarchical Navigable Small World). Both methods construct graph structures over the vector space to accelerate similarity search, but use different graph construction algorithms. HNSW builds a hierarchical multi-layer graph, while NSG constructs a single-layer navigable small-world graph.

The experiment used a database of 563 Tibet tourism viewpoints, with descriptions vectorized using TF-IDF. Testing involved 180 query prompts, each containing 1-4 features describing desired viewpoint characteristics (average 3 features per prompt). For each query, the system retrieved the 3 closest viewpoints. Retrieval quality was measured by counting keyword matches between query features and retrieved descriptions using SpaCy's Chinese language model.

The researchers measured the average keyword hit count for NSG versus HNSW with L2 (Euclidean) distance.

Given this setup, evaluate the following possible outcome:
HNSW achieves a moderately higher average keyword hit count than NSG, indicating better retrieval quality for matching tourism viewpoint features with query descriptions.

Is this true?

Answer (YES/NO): NO